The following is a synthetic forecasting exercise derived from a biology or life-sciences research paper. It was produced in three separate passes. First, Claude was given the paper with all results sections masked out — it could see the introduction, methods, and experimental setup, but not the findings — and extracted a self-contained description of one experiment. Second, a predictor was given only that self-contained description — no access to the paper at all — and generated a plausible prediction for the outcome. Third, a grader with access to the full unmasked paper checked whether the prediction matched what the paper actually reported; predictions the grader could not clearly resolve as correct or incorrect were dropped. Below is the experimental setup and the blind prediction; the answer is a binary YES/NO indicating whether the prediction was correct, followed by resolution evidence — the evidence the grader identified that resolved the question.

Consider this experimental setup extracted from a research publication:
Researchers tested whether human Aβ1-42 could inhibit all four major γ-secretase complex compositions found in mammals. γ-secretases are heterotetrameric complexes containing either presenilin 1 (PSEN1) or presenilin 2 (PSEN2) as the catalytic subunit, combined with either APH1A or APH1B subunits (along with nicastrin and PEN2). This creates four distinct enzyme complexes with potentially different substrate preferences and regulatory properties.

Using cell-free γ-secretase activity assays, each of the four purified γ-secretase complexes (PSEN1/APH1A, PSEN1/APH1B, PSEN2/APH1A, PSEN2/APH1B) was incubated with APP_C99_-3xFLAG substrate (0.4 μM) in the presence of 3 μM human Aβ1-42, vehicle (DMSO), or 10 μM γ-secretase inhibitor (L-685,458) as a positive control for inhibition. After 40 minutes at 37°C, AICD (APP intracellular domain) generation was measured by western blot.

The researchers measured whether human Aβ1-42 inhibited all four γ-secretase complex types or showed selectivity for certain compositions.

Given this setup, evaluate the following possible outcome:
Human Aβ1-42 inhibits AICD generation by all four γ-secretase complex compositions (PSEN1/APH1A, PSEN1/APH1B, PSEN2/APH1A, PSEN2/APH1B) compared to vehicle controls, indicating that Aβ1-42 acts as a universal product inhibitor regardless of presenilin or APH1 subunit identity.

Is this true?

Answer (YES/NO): YES